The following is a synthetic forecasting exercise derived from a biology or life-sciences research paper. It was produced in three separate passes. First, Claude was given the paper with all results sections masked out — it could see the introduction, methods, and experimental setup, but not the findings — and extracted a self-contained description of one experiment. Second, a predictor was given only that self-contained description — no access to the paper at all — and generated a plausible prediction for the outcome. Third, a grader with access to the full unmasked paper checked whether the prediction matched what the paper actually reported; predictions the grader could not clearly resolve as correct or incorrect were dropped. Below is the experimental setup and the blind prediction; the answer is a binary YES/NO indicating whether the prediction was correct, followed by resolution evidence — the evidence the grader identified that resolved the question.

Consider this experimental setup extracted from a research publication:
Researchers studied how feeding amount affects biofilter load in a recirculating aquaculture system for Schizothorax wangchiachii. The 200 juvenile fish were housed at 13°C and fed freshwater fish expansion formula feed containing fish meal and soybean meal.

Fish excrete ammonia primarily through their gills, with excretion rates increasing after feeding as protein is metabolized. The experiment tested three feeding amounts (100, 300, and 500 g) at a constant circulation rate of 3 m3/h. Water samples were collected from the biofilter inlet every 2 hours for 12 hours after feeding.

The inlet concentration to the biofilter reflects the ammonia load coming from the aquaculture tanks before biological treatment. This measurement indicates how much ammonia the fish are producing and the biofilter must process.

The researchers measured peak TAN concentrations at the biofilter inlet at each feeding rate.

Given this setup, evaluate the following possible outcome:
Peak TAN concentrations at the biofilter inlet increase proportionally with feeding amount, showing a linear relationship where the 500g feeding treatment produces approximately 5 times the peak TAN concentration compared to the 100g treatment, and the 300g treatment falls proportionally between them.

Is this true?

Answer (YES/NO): NO